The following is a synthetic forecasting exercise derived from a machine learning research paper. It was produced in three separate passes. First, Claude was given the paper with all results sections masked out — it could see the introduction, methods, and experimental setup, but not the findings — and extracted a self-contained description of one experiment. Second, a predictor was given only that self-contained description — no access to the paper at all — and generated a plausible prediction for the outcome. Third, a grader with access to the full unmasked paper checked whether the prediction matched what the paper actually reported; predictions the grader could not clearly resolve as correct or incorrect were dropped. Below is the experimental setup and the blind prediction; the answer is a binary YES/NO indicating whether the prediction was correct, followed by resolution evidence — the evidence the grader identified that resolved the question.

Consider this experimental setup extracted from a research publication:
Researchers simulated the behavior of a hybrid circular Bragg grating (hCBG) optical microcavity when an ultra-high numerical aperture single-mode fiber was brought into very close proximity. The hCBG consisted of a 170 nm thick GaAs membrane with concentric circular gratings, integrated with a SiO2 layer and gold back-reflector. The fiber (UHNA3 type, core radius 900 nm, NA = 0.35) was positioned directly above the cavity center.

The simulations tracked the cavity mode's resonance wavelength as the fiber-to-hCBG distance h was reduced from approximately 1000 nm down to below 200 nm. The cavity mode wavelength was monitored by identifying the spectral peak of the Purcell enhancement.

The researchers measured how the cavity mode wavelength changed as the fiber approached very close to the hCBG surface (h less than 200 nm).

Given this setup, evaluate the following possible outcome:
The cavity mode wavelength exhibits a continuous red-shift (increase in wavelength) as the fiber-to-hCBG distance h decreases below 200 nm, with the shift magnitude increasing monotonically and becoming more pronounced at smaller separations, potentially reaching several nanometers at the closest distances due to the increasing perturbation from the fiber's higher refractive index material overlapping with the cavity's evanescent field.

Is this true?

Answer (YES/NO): YES